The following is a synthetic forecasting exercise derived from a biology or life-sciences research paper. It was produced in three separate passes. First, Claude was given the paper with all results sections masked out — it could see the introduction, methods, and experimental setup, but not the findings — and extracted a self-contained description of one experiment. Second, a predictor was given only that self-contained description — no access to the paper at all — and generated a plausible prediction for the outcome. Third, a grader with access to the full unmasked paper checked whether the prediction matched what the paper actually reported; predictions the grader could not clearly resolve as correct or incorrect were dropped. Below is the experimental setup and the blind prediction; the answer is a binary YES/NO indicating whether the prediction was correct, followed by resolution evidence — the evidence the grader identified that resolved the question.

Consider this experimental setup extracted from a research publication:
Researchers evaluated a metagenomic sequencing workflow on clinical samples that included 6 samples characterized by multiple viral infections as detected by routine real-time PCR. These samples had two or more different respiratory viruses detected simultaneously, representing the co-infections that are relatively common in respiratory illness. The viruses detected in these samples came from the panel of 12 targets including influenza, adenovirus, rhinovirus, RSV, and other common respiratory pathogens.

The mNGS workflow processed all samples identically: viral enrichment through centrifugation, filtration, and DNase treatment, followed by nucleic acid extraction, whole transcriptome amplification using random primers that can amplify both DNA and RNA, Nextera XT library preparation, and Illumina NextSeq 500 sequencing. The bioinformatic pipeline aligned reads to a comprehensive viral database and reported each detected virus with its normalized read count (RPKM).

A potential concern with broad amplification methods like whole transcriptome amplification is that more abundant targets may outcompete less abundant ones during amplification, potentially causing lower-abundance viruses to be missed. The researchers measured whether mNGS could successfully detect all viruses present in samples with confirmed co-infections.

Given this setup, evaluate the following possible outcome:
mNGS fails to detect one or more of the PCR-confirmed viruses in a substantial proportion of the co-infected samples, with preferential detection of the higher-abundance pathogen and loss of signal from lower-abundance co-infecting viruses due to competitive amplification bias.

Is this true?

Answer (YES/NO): NO